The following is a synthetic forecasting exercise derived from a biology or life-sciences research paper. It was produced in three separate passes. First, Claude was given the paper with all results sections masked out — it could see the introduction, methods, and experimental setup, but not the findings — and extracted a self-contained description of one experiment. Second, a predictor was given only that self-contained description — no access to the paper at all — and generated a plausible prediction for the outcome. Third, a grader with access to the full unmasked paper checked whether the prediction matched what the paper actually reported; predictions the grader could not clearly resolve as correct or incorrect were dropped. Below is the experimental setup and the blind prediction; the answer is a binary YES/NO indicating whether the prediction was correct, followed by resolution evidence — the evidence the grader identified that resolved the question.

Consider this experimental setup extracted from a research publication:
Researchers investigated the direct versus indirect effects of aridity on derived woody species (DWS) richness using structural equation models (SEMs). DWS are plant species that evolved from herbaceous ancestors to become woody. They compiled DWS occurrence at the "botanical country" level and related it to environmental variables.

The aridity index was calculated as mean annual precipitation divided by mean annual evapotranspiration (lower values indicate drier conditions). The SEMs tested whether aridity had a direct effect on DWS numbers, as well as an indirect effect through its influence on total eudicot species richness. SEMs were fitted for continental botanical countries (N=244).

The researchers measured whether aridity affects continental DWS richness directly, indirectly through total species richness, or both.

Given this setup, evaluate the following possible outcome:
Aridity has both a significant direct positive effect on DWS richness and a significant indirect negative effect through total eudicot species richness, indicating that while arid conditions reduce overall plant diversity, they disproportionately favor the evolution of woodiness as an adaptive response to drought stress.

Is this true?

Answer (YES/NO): NO